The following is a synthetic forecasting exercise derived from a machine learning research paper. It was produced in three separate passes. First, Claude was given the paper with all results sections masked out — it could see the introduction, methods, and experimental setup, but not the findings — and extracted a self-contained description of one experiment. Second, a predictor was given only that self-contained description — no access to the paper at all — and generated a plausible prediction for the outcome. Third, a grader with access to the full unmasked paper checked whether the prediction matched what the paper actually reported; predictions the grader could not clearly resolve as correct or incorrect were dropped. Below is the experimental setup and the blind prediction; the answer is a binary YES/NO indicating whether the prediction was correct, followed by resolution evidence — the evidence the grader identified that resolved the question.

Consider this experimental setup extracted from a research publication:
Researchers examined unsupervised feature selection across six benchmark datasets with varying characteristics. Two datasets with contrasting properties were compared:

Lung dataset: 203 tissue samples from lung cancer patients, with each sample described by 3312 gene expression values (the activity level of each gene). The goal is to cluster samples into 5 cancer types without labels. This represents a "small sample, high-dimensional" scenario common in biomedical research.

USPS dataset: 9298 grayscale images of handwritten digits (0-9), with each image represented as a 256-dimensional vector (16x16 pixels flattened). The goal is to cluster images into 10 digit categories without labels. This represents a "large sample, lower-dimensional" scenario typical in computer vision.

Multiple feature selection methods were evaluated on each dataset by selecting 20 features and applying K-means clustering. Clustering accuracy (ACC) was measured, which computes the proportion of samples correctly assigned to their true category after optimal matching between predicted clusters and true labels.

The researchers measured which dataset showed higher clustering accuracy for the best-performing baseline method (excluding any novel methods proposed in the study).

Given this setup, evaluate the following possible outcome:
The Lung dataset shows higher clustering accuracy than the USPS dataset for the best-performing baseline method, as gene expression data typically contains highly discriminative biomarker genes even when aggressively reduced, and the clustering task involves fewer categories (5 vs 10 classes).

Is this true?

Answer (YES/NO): YES